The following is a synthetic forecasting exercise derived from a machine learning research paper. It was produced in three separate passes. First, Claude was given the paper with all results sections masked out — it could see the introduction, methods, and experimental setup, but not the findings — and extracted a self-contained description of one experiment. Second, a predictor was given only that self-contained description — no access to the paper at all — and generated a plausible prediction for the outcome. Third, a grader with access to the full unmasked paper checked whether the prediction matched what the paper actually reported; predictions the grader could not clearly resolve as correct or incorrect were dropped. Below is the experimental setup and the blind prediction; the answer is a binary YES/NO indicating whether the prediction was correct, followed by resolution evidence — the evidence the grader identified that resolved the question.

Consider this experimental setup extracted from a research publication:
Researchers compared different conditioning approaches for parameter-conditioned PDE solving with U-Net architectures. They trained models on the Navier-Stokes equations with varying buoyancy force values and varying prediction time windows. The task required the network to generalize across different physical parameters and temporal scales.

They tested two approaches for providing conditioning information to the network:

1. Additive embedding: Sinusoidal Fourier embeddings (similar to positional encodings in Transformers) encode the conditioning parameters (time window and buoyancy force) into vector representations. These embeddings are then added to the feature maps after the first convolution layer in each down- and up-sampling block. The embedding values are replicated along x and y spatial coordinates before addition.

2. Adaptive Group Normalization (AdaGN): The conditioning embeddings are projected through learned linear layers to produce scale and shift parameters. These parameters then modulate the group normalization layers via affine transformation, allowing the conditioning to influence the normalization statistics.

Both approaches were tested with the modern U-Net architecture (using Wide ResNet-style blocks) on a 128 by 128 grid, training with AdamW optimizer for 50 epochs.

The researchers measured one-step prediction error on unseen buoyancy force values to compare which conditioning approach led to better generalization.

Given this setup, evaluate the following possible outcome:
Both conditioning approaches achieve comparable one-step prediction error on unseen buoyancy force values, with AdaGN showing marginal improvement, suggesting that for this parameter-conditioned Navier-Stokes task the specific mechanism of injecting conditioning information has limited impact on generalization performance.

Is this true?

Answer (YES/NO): NO